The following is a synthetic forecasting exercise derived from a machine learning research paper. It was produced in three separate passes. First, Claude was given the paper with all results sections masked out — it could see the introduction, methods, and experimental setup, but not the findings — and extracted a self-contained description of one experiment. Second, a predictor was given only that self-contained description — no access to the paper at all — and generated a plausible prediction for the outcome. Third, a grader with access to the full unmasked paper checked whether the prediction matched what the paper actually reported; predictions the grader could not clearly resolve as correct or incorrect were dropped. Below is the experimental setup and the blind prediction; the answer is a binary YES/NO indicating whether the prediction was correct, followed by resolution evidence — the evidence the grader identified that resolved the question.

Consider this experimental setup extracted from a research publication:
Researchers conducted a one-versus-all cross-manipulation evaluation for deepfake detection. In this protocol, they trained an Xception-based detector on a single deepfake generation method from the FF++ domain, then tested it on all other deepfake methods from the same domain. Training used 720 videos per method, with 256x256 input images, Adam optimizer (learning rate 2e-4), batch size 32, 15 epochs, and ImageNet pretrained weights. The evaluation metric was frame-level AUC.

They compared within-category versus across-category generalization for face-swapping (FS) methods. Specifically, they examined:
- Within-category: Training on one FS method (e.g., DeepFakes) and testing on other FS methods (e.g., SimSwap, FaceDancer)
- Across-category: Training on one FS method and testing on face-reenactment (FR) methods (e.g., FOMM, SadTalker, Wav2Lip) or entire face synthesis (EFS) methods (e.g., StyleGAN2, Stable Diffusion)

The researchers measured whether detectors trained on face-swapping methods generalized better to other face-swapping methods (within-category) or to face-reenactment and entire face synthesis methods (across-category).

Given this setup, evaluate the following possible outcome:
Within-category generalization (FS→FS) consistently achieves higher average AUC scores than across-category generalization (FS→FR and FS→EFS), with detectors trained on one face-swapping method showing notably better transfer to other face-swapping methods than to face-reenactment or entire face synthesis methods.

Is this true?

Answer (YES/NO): YES